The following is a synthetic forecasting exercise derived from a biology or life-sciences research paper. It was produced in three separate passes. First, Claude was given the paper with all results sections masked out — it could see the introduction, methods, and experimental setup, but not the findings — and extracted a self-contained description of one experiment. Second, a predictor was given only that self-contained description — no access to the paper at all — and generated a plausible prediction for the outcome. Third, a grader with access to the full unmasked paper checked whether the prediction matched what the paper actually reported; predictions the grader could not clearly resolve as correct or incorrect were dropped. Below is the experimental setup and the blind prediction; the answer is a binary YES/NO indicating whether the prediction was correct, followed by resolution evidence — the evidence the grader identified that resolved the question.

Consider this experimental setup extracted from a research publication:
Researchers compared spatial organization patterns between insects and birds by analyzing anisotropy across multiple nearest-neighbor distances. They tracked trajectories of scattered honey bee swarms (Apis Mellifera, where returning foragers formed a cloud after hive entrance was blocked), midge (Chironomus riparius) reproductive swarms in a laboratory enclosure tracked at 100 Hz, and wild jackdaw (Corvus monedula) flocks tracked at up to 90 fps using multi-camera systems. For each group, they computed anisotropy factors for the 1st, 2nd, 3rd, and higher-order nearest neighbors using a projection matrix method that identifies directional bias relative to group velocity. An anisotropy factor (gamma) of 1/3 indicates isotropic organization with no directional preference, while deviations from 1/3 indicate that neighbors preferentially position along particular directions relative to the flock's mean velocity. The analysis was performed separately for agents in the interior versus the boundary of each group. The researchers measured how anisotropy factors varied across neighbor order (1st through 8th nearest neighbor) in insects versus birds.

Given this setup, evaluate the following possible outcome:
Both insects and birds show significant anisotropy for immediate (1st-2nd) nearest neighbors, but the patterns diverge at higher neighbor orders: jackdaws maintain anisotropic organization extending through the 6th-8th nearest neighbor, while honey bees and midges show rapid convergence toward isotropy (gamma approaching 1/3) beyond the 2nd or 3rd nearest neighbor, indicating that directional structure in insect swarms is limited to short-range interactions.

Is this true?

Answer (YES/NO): NO